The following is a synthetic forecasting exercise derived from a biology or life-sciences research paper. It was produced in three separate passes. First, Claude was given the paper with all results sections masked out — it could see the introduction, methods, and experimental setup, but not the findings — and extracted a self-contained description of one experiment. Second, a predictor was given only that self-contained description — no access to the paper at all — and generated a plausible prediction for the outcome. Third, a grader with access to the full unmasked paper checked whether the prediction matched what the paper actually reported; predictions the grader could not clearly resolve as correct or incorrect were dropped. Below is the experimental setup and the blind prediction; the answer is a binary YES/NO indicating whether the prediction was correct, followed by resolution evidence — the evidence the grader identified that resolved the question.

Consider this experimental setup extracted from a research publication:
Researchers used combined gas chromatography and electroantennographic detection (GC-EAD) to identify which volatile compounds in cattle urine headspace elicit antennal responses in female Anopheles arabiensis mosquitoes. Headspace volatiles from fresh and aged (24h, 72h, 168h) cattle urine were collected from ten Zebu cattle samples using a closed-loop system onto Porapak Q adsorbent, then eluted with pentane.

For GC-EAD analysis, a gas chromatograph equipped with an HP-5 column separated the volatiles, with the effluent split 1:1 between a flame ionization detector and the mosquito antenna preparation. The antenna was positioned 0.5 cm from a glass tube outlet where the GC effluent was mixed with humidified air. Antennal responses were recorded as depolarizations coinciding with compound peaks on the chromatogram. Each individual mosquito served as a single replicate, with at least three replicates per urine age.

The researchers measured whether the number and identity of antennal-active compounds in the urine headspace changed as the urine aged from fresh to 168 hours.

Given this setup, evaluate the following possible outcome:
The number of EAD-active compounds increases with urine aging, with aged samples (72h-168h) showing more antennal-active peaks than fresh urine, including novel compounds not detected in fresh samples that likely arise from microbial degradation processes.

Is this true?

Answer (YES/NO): NO